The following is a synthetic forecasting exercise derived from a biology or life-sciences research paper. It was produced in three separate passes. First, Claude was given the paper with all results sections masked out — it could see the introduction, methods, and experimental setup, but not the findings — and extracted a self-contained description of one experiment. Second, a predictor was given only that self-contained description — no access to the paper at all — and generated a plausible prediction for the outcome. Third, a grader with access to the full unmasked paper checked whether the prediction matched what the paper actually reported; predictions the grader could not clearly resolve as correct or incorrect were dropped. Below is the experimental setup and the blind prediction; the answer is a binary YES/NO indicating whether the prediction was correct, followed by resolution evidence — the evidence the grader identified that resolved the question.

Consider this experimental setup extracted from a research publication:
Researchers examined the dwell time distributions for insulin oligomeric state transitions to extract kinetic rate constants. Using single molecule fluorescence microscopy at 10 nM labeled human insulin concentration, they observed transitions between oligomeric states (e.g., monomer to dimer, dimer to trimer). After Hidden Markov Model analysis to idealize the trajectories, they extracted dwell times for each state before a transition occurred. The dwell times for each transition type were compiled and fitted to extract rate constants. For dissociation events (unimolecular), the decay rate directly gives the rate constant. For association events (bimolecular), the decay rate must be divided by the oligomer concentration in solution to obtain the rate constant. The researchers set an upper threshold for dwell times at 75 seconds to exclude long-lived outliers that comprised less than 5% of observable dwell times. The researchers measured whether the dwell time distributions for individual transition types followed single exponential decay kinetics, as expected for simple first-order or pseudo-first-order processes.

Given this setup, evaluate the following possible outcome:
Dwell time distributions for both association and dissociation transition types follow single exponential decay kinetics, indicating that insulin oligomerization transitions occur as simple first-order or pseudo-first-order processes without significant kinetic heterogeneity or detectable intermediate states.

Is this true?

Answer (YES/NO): YES